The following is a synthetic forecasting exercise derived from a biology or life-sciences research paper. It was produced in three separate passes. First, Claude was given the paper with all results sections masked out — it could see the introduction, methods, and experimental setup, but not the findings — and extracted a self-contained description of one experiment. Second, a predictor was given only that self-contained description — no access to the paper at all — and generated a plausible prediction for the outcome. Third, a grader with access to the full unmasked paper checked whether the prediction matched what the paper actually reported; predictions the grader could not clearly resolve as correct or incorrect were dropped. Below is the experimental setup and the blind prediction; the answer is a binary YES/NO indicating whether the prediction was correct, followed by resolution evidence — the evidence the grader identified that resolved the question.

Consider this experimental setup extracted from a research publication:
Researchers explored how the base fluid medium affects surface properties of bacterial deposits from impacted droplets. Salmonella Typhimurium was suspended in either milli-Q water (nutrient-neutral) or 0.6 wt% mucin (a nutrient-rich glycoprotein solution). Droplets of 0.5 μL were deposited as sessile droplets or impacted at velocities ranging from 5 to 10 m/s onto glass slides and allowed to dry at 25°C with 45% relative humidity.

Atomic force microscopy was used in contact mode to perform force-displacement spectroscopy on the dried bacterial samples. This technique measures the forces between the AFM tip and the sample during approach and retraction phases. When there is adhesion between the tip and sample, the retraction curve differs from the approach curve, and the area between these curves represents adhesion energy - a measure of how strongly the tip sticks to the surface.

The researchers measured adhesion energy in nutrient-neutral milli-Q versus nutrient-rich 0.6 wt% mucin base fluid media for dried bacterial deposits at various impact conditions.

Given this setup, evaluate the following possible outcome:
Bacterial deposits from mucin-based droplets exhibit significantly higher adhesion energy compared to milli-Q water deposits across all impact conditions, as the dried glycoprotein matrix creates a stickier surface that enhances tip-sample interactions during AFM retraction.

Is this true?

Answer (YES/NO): YES